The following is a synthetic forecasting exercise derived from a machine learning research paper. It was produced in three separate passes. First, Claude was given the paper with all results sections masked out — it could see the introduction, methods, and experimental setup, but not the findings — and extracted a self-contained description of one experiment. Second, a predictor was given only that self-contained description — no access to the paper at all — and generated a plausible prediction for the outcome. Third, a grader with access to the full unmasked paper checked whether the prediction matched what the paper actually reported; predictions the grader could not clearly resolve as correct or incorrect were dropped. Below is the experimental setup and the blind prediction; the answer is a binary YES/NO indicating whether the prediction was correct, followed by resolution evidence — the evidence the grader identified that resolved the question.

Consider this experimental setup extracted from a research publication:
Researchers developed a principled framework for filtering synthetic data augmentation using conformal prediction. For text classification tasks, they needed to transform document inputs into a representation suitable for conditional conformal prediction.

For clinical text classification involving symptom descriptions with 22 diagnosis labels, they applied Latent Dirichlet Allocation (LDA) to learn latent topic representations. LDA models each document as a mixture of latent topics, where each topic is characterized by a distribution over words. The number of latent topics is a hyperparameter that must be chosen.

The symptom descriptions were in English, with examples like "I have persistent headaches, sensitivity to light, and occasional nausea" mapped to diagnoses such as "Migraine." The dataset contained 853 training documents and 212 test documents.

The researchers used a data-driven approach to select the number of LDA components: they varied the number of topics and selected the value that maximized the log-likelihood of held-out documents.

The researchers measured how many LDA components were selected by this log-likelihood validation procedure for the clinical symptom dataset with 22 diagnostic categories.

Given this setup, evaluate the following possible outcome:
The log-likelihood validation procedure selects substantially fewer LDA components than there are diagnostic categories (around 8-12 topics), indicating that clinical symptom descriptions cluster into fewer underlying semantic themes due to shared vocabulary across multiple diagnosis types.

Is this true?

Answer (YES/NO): NO